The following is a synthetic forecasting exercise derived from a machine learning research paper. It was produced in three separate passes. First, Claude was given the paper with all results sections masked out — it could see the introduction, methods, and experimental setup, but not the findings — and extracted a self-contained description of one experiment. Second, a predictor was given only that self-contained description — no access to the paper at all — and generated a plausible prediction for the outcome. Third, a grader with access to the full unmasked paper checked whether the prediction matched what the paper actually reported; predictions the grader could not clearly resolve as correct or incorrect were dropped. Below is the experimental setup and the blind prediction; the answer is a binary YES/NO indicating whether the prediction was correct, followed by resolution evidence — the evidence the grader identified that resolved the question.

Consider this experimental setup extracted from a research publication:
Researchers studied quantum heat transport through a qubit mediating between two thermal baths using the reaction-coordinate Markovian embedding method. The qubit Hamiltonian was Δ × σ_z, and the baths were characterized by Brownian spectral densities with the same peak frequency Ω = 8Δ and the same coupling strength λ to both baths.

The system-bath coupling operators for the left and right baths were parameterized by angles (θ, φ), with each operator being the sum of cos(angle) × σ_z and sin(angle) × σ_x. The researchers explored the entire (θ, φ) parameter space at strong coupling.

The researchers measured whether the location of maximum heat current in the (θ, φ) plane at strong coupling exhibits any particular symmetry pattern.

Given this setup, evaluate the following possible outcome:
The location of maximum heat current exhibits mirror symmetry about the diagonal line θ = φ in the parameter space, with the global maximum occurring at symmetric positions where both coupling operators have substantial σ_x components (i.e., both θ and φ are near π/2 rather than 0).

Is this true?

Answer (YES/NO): NO